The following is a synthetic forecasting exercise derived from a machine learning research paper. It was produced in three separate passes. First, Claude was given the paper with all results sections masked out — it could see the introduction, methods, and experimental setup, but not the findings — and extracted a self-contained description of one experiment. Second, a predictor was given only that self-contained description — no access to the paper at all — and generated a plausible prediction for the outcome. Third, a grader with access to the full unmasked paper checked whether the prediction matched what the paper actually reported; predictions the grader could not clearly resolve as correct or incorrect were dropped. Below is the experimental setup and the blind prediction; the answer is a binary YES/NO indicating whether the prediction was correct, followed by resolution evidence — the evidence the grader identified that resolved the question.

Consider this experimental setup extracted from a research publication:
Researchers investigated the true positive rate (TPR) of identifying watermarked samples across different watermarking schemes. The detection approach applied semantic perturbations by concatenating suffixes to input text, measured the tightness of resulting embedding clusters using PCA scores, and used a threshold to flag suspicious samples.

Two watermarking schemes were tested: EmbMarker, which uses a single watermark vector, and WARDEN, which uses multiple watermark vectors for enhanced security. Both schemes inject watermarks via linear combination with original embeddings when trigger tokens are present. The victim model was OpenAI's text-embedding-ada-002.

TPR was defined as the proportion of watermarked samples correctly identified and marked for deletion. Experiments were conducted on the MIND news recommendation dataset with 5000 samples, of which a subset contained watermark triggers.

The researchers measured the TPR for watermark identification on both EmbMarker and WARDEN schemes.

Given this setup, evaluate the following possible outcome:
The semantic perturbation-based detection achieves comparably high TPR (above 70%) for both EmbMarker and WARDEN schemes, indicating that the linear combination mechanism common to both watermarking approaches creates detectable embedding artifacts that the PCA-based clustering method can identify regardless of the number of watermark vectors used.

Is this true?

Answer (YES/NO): YES